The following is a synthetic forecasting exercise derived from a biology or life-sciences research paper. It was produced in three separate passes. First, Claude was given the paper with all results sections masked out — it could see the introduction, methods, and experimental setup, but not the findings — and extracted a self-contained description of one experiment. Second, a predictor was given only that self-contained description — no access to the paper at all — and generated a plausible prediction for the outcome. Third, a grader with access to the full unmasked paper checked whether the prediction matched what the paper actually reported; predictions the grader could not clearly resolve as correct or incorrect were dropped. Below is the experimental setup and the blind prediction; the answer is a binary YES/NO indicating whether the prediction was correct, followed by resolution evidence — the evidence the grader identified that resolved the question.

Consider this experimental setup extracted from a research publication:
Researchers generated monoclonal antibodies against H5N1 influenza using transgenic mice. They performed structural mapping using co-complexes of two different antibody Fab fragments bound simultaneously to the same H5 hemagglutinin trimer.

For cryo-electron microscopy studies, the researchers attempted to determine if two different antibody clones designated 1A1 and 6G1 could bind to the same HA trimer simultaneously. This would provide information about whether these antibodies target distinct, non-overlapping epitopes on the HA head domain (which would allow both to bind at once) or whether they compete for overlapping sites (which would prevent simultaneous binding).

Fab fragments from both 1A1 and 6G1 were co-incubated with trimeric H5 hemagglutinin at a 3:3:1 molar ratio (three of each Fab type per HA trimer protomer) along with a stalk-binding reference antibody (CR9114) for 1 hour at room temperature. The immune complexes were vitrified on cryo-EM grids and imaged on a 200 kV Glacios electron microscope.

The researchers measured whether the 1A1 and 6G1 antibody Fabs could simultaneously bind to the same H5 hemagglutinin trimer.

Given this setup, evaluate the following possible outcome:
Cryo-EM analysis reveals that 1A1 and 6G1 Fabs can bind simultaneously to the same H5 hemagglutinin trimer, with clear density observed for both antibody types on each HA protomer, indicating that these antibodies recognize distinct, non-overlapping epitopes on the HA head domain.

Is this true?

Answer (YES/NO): NO